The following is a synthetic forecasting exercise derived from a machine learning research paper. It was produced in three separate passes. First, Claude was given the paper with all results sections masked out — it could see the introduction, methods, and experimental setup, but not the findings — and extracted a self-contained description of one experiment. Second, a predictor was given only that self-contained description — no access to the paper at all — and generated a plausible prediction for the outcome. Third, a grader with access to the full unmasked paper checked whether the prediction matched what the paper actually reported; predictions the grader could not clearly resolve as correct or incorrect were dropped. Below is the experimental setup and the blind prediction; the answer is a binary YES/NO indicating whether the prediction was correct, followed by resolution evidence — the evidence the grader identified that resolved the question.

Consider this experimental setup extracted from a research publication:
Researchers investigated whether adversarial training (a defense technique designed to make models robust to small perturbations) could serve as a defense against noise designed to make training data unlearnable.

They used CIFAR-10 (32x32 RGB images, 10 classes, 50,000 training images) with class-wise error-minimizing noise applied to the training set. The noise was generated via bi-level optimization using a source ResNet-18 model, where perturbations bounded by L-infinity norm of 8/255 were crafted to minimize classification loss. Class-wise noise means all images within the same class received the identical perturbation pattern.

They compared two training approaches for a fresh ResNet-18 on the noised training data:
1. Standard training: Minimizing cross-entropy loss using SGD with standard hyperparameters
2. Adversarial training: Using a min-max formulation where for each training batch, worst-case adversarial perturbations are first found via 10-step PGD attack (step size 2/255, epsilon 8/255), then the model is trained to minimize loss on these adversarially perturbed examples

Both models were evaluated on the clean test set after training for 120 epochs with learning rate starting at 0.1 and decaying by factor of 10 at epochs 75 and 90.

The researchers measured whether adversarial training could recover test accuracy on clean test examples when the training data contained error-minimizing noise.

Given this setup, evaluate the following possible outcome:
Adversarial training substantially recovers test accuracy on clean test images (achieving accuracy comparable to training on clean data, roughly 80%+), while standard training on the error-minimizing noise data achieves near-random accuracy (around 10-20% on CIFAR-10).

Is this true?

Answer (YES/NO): NO